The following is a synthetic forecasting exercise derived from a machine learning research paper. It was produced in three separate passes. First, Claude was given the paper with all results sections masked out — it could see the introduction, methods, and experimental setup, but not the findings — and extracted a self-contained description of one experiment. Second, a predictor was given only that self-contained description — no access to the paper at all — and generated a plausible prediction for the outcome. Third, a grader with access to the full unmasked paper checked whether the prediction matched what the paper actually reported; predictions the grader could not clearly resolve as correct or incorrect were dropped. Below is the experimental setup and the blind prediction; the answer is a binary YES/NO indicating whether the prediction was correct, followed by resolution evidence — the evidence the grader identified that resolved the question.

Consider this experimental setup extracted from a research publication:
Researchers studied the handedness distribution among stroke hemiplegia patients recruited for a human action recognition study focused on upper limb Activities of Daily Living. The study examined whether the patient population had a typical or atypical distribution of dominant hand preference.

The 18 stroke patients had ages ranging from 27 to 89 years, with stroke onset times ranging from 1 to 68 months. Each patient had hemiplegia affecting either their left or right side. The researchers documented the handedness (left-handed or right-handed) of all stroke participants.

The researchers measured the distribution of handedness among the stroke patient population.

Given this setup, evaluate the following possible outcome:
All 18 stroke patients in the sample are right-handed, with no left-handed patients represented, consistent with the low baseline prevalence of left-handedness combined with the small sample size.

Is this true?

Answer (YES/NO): YES